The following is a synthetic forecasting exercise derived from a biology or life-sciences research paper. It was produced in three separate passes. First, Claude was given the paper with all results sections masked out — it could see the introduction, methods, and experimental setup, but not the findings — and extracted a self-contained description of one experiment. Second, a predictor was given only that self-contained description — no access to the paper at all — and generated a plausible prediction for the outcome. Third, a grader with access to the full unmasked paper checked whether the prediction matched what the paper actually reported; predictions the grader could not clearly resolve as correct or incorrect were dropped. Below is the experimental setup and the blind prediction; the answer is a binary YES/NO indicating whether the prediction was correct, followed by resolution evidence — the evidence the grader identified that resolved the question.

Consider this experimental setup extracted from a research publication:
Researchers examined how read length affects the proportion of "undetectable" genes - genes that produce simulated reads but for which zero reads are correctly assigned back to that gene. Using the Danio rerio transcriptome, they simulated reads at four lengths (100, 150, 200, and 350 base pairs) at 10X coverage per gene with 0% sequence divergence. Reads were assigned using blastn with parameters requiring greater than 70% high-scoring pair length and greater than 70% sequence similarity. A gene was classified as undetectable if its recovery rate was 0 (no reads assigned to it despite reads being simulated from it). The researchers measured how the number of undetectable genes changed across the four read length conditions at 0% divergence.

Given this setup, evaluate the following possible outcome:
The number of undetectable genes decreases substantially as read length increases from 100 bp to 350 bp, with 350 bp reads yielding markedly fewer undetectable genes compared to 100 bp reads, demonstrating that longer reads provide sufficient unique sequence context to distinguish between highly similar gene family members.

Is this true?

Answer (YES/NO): NO